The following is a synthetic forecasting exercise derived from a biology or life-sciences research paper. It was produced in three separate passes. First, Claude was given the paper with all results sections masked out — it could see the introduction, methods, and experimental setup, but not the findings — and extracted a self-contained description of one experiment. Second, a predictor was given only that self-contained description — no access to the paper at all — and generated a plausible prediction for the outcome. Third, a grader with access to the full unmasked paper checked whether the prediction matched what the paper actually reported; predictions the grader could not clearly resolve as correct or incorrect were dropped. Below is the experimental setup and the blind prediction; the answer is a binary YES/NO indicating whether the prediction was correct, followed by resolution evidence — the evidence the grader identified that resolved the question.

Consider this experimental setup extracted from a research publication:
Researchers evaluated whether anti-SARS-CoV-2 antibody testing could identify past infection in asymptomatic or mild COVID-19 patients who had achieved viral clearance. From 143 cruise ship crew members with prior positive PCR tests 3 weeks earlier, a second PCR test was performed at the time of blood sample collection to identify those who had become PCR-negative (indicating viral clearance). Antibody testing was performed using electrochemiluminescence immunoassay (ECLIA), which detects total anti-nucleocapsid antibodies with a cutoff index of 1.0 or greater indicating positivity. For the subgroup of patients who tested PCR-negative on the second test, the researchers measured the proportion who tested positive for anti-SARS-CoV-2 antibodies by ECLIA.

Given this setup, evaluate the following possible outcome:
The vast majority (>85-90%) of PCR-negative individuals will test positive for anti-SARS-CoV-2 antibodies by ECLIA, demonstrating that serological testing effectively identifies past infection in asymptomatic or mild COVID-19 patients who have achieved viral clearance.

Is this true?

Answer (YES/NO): NO